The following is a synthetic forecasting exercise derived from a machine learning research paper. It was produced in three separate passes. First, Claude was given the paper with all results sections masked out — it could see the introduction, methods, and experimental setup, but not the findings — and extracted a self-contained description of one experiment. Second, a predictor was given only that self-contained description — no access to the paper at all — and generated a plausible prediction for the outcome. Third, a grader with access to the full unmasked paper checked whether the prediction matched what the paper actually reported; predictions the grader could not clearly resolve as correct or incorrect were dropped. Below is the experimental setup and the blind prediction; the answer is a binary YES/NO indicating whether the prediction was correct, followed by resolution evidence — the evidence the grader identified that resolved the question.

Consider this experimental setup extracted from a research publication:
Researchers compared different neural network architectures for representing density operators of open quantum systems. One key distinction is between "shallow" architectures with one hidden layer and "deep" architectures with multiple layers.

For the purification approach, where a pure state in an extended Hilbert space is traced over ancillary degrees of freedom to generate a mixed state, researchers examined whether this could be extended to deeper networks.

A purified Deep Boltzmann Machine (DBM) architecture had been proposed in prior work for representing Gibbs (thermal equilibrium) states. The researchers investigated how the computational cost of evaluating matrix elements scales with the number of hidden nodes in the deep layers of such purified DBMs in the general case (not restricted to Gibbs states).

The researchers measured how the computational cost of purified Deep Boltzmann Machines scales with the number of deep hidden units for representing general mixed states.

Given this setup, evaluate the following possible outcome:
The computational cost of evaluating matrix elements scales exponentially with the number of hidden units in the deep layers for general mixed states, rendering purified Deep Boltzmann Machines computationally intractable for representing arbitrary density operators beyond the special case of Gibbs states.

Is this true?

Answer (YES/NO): YES